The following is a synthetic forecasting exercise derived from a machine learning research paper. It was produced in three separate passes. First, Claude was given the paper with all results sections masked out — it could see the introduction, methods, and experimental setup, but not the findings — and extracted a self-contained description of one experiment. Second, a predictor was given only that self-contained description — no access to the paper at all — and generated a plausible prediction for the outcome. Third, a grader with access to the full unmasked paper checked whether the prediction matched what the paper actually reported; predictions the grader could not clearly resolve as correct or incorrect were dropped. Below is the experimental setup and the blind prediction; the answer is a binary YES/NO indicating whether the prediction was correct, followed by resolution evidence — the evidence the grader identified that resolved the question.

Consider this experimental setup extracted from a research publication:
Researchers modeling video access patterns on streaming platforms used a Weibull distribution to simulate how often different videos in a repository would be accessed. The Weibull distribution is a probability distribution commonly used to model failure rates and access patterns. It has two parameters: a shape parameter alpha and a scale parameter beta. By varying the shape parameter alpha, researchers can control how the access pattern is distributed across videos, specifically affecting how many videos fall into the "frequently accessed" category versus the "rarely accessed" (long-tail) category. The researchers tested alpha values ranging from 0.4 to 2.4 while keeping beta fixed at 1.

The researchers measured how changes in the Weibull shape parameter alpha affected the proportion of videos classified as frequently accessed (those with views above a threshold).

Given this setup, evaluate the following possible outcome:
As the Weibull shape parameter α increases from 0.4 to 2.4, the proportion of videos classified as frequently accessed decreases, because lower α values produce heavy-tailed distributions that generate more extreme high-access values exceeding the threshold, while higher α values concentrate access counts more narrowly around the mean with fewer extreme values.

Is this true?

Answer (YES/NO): YES